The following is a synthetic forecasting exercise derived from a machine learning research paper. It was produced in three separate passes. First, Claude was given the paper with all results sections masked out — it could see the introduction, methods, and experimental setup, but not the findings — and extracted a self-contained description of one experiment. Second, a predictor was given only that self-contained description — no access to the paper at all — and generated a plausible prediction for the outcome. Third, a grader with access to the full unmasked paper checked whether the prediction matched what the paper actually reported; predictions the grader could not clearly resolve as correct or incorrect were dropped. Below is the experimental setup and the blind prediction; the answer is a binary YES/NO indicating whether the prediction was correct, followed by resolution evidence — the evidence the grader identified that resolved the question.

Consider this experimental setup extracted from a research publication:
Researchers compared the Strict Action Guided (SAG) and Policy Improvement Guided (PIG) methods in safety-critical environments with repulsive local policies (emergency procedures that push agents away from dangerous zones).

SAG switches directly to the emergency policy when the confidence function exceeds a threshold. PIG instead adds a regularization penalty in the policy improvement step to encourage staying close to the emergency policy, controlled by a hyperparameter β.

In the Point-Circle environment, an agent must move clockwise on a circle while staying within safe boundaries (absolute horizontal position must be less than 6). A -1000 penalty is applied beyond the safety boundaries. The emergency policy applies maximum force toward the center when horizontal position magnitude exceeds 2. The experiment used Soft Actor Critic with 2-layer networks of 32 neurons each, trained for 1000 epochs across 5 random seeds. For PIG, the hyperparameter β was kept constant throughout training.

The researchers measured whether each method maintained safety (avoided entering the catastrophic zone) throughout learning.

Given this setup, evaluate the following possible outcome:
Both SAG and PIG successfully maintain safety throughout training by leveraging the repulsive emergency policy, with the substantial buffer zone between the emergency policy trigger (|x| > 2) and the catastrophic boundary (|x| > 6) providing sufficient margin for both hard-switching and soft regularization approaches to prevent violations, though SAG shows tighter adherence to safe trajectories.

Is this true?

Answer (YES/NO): NO